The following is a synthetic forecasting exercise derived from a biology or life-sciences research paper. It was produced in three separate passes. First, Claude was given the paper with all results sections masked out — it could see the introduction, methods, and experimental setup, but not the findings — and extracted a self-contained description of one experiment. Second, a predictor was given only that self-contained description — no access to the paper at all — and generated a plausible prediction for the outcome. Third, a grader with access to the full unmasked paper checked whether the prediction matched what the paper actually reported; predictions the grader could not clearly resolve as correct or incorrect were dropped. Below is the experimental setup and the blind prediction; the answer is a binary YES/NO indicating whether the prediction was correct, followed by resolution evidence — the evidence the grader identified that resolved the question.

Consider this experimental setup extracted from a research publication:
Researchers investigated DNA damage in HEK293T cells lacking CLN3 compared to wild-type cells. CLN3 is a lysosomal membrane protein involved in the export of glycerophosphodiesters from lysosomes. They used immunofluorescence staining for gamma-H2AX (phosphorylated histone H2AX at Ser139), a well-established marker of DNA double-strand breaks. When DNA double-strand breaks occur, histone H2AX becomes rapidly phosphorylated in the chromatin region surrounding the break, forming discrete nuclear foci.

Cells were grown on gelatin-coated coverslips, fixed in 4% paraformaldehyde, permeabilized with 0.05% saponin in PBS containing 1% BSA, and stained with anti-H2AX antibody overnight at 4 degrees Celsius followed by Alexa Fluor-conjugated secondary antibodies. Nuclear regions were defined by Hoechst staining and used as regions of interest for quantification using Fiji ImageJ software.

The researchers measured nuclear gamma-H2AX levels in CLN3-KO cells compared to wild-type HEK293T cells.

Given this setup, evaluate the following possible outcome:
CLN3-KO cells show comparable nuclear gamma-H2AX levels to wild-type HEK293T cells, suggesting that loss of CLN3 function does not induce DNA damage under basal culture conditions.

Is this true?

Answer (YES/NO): NO